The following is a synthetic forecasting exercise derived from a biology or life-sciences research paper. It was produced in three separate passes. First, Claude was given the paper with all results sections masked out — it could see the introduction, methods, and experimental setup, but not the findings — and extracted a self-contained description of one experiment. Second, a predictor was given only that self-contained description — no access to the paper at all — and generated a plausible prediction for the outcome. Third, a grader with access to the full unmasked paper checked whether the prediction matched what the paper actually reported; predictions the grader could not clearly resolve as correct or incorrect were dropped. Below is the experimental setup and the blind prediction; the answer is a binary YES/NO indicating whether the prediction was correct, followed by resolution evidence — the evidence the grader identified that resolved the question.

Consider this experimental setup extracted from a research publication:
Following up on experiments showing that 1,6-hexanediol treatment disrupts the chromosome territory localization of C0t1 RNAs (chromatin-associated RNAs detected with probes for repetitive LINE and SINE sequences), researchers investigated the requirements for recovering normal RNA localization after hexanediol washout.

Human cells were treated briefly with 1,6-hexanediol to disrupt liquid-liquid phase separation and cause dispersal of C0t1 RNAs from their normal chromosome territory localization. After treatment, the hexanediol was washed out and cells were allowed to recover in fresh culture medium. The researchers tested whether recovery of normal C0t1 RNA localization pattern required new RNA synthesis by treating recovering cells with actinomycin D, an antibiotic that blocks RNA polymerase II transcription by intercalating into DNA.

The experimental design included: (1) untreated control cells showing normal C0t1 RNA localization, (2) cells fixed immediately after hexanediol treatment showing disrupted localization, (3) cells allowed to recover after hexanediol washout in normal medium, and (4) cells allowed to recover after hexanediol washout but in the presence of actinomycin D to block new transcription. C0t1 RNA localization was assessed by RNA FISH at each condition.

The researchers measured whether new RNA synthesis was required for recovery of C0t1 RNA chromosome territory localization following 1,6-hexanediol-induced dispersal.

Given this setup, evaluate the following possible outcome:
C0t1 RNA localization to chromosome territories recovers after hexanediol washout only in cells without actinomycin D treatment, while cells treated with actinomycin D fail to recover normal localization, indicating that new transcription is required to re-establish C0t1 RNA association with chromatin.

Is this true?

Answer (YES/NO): YES